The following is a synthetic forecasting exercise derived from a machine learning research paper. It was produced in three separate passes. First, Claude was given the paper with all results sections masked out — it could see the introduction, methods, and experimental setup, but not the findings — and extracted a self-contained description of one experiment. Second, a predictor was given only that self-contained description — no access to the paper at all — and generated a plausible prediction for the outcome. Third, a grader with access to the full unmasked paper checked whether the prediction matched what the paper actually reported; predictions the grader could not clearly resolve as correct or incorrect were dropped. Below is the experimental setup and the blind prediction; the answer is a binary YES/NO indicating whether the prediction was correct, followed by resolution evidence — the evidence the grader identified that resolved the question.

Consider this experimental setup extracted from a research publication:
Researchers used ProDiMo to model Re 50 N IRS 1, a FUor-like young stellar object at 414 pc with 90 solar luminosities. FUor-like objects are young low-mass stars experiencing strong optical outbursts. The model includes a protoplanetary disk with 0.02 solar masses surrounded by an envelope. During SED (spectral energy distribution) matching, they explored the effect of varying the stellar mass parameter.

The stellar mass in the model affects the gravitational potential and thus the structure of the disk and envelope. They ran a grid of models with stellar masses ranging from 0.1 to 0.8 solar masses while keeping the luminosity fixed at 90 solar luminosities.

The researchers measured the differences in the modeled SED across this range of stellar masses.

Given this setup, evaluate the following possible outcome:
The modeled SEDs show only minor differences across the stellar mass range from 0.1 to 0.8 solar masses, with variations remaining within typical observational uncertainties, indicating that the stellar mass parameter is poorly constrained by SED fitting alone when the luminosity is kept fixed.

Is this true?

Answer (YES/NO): YES